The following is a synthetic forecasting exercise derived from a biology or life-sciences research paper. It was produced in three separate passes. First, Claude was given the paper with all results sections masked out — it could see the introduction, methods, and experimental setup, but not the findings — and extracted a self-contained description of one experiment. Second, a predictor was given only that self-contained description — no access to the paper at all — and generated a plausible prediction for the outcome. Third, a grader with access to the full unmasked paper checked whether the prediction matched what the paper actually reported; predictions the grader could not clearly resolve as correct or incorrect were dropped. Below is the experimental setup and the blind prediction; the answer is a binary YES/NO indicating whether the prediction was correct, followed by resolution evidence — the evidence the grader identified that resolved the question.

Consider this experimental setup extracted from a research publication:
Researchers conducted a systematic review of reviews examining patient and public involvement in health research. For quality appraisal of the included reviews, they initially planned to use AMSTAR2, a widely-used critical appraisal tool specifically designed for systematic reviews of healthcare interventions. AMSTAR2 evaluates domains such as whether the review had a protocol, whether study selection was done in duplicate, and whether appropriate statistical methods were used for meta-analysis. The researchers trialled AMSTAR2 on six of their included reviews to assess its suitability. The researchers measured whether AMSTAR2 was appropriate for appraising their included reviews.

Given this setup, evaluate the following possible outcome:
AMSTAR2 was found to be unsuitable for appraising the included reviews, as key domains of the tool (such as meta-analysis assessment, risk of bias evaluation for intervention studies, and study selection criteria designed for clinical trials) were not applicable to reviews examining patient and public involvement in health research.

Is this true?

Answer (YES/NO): NO